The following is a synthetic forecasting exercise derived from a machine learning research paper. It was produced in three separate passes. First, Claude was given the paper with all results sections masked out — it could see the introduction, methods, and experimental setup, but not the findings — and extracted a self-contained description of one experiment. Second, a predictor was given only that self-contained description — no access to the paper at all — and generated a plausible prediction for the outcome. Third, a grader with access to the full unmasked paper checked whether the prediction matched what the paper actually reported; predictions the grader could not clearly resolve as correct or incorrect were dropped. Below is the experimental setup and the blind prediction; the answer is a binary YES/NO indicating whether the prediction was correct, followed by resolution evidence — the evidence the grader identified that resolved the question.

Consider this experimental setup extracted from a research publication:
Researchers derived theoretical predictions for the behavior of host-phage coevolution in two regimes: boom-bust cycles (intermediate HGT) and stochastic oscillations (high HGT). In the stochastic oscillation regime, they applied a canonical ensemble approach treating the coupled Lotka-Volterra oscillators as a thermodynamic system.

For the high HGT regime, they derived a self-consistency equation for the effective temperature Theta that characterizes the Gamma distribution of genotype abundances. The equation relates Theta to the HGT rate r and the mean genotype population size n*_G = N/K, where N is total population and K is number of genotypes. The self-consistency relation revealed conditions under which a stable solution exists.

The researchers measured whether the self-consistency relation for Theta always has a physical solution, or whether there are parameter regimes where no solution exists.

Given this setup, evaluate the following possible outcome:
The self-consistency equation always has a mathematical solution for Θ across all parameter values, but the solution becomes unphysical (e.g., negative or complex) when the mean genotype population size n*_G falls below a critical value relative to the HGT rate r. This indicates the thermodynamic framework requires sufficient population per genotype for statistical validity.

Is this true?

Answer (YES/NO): NO